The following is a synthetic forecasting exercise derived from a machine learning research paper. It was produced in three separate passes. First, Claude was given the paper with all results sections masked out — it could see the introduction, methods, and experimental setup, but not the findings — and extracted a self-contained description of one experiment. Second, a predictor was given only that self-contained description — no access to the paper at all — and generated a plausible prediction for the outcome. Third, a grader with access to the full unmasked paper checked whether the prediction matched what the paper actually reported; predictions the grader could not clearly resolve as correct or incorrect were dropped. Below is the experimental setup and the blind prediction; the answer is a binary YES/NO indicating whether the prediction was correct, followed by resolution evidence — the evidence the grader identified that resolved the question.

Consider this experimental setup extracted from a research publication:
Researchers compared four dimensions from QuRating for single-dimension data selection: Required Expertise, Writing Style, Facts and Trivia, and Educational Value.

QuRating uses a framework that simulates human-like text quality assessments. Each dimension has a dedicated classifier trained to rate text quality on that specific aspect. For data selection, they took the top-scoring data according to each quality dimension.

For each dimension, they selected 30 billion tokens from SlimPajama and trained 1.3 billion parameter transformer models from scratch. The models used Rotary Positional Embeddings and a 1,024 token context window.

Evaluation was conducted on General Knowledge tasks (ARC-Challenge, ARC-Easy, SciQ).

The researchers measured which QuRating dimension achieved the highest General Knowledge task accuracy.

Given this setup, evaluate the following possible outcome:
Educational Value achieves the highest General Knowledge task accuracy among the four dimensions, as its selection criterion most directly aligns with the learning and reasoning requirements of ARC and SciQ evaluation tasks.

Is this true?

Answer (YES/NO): YES